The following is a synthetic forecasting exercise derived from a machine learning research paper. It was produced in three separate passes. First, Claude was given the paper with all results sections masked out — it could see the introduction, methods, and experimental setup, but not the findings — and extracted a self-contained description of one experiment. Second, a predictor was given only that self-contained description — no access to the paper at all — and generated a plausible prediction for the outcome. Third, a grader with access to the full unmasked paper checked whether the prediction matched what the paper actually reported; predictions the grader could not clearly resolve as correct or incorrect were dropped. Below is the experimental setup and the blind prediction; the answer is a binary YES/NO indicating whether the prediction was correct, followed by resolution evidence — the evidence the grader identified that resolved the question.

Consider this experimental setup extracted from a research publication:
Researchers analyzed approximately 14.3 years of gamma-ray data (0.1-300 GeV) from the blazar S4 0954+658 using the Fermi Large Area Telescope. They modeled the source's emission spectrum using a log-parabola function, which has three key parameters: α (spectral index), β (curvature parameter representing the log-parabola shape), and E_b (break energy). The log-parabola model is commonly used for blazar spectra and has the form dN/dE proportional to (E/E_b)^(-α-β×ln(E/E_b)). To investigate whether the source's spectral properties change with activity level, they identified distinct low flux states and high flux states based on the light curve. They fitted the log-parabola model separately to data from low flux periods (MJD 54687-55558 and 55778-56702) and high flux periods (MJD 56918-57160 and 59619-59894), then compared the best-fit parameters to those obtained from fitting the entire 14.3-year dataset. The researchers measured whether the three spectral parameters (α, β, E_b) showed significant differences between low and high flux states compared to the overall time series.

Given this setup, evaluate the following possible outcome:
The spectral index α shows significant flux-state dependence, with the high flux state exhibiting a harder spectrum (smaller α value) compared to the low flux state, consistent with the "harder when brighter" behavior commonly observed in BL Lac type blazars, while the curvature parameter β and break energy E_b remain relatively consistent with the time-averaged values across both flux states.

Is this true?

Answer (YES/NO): NO